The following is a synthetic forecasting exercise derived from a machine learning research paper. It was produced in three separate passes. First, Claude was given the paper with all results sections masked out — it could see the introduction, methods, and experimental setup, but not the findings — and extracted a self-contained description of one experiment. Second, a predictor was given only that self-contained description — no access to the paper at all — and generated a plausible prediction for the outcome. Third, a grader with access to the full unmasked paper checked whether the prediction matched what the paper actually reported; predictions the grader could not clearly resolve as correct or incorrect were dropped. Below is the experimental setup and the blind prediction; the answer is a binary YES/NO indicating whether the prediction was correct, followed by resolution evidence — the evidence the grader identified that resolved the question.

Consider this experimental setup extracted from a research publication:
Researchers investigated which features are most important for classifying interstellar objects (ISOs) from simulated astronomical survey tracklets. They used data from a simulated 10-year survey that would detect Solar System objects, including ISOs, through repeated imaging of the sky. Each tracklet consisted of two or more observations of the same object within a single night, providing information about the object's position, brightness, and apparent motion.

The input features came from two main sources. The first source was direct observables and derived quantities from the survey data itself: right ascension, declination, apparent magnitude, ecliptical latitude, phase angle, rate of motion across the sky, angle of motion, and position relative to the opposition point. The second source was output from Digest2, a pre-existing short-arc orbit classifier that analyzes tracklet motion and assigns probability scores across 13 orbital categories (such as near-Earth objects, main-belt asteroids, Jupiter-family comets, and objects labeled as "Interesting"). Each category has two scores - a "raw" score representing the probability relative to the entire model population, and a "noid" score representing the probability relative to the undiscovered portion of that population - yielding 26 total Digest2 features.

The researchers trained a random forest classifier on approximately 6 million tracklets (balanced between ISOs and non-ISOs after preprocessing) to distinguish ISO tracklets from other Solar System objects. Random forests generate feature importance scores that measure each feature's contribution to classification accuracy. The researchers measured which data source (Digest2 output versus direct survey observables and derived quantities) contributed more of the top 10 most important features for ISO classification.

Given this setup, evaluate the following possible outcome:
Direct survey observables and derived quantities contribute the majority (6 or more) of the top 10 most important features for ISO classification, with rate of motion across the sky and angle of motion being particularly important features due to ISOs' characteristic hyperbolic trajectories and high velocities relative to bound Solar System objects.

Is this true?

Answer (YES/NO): NO